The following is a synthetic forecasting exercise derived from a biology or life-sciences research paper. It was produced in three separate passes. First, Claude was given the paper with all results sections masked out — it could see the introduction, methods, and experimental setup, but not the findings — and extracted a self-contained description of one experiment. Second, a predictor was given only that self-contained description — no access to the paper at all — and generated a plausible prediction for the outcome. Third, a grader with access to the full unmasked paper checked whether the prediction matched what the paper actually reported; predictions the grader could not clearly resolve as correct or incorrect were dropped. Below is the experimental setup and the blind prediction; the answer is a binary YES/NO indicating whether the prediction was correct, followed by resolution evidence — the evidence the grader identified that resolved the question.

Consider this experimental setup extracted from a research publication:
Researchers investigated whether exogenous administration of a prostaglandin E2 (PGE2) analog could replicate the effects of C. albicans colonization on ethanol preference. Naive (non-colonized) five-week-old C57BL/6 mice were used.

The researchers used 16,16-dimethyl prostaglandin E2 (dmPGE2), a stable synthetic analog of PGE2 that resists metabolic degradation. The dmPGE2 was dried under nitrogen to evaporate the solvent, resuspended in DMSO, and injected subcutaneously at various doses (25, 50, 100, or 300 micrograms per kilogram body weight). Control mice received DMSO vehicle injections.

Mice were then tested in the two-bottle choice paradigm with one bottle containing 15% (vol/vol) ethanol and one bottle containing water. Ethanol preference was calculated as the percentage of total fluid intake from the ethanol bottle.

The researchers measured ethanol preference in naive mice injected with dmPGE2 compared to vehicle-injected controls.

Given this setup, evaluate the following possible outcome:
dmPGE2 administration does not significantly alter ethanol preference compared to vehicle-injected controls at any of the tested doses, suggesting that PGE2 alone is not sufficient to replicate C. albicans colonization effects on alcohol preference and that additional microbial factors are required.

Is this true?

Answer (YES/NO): NO